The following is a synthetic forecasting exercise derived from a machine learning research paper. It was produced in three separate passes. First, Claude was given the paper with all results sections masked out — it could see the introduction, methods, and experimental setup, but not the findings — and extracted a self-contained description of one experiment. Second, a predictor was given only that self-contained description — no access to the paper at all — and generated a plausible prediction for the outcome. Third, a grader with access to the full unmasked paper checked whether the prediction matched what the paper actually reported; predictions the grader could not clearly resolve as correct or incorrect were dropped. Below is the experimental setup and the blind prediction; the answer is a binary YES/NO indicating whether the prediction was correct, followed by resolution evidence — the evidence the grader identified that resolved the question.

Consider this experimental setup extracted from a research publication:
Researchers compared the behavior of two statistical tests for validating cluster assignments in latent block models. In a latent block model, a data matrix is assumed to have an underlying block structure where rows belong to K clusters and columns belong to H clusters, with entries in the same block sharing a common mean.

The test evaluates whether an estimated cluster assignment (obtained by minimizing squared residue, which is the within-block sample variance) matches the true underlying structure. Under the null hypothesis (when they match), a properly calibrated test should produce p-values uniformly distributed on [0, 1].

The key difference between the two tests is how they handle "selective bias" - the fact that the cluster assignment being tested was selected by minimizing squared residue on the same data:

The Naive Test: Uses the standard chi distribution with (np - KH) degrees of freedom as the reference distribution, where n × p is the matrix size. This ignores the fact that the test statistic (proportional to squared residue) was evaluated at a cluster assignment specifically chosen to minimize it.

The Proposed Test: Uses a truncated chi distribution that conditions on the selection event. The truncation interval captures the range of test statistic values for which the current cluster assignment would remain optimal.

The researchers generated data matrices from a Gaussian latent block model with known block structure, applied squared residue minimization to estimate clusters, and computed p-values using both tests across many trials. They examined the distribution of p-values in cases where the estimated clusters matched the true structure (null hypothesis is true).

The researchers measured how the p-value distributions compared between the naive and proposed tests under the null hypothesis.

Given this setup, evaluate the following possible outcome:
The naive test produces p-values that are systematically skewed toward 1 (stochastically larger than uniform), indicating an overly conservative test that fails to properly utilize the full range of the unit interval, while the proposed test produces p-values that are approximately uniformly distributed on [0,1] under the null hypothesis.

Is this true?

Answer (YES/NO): YES